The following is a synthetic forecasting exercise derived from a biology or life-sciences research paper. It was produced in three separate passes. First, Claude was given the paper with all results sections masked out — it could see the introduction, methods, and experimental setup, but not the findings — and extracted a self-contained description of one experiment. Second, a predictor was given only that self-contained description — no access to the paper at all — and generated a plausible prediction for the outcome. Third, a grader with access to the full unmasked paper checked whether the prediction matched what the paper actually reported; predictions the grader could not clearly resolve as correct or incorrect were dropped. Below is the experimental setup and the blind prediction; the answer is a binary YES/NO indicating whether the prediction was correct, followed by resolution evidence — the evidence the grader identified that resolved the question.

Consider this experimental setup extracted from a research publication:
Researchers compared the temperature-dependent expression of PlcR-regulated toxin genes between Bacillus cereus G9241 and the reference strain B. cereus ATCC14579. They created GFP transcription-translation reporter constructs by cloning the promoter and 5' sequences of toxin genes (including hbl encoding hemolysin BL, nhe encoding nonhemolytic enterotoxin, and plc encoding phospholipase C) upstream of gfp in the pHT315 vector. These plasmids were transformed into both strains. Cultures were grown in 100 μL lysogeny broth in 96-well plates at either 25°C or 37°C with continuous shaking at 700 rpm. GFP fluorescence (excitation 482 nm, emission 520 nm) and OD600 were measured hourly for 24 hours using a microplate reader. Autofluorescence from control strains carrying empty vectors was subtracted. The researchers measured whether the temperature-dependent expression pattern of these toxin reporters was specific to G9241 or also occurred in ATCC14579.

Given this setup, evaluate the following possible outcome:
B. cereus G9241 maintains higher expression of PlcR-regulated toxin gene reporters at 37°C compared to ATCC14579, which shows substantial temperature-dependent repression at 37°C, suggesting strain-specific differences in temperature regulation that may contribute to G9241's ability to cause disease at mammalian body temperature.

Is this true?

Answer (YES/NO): NO